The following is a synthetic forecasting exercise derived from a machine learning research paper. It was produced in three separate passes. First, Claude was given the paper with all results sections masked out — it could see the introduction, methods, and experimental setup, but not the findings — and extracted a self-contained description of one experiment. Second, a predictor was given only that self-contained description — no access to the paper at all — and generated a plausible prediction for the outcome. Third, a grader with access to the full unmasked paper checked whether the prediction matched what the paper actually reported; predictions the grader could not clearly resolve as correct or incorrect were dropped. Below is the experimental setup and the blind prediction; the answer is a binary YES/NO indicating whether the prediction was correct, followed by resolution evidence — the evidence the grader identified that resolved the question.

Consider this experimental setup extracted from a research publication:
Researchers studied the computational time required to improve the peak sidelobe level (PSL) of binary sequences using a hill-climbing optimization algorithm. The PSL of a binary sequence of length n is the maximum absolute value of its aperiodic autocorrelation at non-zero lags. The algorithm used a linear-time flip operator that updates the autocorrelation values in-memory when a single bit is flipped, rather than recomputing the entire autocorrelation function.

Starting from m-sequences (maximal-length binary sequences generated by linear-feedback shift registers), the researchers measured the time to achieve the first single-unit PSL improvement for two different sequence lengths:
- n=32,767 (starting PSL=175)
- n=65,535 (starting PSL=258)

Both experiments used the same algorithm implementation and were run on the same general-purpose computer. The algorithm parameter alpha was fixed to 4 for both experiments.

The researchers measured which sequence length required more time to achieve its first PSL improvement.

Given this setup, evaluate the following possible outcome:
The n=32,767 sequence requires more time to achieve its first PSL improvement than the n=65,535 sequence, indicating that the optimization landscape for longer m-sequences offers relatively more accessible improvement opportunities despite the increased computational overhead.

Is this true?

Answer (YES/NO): YES